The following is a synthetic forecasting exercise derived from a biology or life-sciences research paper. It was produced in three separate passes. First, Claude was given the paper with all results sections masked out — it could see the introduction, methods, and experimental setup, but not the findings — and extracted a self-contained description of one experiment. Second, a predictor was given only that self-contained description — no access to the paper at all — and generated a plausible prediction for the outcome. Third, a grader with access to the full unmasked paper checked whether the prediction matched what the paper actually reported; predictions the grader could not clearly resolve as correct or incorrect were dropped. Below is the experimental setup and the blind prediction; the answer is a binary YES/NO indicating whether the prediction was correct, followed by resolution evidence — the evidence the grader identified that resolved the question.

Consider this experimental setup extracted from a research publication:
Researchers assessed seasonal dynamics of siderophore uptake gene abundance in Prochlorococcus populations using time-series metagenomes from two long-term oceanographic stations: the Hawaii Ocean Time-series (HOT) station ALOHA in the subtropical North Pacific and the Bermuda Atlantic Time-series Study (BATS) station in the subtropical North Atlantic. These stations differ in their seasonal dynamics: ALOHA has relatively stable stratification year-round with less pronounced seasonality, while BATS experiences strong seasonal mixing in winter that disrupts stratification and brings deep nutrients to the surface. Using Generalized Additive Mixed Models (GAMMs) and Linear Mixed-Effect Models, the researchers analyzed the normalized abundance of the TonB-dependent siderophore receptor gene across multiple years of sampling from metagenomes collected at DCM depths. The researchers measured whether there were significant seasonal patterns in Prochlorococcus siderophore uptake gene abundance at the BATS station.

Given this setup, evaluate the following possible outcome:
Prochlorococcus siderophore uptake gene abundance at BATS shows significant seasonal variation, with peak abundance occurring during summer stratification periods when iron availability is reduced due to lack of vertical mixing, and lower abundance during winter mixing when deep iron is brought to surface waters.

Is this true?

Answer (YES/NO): NO